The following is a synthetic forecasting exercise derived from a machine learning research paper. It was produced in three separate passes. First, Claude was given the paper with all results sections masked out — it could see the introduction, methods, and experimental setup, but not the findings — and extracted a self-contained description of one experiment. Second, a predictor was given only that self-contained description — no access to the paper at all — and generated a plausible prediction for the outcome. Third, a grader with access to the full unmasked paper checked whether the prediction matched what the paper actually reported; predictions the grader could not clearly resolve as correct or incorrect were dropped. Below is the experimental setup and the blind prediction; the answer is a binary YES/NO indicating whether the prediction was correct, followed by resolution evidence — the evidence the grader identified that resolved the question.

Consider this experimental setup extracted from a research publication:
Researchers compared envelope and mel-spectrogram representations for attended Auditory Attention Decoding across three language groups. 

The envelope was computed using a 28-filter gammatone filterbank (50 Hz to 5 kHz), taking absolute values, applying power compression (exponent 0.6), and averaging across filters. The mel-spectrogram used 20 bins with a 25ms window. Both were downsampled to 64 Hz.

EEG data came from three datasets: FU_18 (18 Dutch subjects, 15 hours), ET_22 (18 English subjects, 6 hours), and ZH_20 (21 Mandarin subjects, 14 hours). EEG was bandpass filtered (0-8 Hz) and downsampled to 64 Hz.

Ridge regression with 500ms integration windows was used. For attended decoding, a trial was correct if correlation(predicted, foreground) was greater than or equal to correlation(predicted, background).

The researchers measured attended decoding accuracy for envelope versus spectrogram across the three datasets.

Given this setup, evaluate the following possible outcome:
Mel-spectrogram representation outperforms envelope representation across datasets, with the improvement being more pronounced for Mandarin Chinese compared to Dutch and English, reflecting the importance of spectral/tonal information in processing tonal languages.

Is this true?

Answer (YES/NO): NO